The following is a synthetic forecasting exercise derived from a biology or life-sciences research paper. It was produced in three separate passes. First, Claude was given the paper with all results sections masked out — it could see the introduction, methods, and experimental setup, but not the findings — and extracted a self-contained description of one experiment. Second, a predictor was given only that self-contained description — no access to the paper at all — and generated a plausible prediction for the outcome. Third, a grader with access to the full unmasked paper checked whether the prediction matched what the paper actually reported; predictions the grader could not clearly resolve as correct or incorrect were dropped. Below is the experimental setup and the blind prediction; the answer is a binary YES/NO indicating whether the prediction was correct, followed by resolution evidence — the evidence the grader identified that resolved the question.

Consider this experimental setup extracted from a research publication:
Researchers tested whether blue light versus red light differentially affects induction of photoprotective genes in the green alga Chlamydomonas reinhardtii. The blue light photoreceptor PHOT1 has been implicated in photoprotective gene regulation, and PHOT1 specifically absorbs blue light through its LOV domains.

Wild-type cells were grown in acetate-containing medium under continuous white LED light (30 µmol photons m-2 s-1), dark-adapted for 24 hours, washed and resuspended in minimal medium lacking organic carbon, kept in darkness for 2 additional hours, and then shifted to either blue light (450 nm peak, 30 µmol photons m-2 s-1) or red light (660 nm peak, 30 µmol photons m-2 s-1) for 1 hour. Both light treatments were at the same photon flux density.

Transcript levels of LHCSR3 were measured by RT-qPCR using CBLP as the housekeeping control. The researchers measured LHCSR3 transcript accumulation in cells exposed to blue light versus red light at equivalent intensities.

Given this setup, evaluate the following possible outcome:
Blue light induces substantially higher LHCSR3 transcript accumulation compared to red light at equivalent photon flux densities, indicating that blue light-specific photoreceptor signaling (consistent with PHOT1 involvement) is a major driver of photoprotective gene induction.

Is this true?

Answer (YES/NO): YES